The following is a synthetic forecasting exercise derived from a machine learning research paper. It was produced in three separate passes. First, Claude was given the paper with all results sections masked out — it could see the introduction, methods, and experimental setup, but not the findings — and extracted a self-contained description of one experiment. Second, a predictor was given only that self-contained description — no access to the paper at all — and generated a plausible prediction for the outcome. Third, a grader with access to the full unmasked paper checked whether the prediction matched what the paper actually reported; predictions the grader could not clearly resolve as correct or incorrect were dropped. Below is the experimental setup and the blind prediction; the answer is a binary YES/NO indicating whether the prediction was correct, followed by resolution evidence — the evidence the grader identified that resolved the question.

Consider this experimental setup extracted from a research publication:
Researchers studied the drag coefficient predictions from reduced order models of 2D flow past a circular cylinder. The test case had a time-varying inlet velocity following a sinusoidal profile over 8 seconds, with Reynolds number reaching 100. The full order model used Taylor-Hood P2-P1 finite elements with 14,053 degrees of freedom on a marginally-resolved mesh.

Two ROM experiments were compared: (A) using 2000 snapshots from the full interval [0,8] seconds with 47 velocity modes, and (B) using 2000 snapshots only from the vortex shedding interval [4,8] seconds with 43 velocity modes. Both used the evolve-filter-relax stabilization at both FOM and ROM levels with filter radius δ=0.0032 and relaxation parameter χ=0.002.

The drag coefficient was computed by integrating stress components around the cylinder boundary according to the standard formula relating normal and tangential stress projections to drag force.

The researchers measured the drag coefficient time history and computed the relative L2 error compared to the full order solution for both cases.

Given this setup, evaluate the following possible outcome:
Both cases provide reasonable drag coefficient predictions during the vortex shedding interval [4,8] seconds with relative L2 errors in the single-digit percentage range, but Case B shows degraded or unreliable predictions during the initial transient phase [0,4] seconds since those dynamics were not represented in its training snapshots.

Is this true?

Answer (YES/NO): NO